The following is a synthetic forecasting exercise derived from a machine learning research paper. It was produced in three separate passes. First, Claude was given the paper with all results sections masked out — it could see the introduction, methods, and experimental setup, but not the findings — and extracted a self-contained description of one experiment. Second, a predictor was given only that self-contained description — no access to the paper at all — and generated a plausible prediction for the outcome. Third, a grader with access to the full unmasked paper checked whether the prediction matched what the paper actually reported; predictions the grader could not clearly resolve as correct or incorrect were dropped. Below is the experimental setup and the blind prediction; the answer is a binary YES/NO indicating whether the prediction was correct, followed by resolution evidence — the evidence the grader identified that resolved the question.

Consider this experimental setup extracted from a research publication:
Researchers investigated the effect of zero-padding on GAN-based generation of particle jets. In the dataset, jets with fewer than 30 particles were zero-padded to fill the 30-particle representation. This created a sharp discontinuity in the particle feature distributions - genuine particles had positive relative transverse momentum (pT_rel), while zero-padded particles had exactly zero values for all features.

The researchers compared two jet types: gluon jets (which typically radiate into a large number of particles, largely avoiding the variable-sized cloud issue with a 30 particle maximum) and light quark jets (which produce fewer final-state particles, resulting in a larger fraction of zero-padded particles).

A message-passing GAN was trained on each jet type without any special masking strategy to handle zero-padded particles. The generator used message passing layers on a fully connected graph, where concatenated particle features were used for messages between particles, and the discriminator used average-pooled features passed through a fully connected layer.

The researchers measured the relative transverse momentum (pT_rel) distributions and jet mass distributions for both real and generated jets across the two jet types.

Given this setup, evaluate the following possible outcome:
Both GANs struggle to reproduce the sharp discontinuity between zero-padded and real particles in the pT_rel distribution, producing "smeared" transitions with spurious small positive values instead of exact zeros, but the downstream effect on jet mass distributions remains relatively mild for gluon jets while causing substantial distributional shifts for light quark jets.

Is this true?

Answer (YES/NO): NO